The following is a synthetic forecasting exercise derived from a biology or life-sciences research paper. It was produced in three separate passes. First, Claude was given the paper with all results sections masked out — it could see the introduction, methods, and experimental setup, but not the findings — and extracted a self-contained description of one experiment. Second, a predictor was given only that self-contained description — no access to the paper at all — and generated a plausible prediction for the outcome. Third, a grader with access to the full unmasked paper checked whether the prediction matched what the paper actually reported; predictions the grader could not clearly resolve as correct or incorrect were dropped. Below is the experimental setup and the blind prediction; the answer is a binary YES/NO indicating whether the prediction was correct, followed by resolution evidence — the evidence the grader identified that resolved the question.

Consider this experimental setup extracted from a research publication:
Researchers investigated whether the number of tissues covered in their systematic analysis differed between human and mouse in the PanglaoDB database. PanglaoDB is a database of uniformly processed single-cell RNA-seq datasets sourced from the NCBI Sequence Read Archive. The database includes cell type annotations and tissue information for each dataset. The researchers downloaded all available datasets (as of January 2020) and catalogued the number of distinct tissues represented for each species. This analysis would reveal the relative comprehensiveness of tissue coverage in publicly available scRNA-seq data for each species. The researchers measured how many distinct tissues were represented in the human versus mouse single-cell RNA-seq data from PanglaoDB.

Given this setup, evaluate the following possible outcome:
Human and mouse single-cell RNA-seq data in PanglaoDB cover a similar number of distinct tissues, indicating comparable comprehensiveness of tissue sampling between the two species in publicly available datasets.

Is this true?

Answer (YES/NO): NO